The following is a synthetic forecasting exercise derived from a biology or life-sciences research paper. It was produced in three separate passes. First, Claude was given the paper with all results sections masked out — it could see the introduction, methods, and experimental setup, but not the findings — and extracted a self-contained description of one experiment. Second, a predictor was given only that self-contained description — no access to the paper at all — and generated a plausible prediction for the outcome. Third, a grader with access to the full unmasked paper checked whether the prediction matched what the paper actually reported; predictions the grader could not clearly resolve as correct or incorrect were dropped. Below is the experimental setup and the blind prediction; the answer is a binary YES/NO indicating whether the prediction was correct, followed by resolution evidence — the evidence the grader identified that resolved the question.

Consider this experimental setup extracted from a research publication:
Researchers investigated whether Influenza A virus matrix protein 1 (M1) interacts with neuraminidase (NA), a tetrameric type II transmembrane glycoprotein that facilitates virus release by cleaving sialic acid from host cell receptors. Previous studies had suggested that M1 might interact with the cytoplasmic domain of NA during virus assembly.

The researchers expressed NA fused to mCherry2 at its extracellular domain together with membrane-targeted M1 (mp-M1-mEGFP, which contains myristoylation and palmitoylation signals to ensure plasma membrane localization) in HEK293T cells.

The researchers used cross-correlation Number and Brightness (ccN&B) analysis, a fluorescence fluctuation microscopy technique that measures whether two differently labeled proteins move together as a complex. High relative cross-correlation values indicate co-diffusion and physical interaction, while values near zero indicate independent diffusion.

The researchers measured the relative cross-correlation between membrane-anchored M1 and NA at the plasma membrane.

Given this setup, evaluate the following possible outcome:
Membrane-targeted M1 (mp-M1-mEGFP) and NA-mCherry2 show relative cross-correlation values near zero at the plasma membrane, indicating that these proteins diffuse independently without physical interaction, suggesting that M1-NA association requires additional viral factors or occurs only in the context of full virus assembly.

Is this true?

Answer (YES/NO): YES